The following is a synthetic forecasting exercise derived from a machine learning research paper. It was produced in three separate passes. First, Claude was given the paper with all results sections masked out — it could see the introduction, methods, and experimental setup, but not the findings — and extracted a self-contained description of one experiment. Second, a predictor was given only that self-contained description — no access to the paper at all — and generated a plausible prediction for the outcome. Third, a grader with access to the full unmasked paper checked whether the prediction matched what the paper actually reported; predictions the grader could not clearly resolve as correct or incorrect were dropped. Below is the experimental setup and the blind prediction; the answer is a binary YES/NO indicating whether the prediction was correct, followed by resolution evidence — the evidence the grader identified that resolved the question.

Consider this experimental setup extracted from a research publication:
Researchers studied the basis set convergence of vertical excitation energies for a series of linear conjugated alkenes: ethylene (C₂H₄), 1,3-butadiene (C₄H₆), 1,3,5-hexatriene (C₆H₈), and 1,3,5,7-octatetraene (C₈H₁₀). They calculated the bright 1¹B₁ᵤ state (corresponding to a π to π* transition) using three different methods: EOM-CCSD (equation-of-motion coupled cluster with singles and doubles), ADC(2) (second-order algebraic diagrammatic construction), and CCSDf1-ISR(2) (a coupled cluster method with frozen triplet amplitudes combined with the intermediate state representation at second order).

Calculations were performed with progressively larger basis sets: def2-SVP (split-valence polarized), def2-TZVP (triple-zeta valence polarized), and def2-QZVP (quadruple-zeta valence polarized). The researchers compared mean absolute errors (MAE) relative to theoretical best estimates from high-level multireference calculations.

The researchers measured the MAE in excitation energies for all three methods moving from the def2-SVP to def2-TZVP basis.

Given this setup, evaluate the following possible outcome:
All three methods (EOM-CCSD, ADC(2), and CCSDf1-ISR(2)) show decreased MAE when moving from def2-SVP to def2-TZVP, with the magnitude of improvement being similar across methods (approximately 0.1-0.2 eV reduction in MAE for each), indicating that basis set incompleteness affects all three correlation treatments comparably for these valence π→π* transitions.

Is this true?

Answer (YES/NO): NO